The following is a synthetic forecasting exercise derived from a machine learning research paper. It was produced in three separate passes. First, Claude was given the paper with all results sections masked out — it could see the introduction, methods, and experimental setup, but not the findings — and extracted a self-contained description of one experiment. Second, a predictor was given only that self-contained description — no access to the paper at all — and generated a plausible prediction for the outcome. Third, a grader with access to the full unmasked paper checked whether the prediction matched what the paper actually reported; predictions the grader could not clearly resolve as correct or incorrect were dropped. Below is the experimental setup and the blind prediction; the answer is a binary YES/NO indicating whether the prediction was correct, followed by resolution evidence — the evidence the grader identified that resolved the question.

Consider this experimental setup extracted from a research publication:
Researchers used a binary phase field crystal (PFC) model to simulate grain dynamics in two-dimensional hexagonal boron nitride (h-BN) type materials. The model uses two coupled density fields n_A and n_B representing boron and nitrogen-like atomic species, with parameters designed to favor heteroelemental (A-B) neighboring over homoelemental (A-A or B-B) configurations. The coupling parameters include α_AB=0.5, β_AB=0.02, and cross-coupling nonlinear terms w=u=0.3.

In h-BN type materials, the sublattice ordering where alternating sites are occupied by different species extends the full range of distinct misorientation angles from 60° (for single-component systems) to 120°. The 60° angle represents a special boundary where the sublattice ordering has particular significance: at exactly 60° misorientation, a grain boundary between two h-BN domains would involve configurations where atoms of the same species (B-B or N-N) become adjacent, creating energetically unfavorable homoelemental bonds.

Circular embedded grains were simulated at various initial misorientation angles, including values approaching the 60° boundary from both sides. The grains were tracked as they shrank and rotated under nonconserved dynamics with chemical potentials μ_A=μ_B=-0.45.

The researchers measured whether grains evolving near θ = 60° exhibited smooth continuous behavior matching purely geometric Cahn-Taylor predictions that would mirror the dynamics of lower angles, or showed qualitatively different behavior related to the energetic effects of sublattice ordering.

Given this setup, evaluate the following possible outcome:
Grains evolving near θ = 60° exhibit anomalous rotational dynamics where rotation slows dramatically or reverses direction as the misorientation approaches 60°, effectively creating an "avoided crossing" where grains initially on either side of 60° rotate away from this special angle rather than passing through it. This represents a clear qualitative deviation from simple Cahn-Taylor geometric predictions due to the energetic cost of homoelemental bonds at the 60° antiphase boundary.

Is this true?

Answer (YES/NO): NO